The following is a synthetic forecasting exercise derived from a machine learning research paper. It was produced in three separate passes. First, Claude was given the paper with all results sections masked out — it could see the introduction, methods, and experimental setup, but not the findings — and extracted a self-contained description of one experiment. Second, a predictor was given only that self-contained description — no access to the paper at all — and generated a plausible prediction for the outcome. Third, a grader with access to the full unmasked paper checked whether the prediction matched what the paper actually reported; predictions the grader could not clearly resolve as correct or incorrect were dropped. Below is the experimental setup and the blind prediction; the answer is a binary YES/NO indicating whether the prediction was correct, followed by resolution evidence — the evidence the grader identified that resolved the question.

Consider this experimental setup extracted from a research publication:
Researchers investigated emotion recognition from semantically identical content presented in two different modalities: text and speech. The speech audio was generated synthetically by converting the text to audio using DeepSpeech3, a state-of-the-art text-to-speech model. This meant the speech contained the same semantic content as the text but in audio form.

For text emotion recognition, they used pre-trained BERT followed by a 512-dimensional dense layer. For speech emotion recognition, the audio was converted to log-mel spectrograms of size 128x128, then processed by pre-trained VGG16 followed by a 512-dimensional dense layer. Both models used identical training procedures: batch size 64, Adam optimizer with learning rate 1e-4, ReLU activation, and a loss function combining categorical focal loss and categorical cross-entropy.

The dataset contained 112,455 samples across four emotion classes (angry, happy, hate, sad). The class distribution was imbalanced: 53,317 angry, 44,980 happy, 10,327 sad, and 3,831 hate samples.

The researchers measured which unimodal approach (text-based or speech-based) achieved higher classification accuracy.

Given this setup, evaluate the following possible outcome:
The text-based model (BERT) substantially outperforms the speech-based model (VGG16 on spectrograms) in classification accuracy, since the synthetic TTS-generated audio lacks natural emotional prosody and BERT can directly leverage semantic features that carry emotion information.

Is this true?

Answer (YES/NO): NO